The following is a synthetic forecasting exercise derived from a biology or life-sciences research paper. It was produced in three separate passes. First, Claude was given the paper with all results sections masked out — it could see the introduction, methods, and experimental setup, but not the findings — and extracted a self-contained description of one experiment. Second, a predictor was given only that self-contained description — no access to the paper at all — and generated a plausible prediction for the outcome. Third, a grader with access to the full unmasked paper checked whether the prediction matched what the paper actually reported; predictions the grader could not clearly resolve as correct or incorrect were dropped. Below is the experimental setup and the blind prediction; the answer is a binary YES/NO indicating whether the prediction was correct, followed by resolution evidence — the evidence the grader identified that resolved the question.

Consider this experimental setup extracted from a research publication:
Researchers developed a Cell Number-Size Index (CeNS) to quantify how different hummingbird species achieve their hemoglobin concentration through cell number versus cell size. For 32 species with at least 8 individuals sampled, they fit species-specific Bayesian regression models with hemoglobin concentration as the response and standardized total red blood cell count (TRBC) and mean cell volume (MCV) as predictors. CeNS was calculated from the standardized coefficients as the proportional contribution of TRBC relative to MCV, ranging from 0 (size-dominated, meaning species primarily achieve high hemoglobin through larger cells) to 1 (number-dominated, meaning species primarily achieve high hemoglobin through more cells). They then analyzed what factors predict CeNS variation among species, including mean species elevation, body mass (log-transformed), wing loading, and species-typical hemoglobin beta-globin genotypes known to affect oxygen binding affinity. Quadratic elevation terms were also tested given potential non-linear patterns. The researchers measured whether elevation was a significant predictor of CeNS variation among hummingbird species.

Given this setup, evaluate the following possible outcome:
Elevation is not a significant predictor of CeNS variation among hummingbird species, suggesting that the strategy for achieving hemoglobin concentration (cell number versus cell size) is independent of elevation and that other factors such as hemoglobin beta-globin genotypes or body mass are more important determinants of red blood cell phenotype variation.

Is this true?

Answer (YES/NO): NO